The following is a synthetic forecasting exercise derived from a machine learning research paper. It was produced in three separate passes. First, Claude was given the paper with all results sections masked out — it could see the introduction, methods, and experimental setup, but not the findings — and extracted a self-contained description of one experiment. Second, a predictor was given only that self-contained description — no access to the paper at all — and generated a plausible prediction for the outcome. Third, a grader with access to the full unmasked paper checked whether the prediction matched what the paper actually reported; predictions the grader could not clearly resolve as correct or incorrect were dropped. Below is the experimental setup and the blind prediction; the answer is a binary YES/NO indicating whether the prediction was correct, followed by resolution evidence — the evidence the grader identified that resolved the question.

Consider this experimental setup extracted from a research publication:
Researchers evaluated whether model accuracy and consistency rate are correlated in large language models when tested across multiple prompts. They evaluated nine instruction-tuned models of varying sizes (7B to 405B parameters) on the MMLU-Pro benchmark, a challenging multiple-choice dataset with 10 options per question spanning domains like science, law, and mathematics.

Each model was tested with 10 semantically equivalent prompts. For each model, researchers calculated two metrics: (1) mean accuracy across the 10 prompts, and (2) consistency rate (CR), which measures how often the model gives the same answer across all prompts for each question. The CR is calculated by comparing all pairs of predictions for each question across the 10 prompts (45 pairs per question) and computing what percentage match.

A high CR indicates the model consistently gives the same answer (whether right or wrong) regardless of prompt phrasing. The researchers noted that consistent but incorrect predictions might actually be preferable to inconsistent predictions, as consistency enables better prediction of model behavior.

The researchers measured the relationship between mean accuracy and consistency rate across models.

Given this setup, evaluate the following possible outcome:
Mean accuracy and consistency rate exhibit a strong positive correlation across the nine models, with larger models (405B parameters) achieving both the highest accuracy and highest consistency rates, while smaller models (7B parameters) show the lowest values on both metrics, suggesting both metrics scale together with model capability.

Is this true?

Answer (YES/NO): NO